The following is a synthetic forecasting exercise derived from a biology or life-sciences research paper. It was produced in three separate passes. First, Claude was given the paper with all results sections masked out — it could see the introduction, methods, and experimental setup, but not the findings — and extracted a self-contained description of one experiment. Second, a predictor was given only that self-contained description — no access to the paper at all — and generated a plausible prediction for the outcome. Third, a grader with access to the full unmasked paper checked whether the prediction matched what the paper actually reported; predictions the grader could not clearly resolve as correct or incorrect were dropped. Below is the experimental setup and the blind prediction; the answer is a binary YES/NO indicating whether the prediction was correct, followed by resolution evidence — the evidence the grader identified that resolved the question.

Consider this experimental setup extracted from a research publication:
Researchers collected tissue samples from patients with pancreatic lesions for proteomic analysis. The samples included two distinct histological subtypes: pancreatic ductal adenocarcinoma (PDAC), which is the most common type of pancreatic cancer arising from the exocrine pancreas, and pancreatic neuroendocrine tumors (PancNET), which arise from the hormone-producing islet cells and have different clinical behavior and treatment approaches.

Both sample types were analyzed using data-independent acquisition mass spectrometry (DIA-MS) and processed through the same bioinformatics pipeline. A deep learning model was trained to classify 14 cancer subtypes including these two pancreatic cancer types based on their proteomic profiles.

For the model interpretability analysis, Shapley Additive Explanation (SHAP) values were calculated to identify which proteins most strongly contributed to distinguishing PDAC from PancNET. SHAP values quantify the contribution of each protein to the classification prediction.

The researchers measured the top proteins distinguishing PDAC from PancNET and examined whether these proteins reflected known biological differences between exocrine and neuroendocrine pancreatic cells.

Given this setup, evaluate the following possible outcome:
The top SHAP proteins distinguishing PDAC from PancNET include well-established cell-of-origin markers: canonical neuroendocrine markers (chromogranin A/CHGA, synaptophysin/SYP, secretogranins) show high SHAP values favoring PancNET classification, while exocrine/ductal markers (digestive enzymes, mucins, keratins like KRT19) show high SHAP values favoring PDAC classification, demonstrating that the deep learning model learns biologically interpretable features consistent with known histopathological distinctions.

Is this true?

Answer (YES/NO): NO